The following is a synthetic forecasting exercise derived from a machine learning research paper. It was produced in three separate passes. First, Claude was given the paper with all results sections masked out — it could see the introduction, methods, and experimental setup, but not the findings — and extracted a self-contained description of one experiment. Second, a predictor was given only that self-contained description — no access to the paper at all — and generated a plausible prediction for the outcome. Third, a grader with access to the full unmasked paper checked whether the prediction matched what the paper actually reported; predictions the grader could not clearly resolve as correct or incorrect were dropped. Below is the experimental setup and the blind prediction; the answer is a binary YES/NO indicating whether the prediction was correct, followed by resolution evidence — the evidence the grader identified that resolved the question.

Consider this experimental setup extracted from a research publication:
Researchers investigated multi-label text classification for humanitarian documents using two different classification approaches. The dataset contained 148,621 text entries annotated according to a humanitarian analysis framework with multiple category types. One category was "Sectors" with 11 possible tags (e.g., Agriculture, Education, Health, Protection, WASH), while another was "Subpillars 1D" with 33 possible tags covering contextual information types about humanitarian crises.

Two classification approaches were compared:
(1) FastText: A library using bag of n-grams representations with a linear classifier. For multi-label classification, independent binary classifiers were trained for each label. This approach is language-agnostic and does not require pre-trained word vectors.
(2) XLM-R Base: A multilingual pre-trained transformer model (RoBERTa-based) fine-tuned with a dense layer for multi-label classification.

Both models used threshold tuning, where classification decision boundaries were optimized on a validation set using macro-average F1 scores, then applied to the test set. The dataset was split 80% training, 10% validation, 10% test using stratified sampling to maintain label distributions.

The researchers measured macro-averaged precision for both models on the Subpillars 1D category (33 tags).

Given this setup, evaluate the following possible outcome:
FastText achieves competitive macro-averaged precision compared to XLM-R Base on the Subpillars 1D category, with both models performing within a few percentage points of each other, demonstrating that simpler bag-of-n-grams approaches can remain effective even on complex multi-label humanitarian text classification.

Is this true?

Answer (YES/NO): NO